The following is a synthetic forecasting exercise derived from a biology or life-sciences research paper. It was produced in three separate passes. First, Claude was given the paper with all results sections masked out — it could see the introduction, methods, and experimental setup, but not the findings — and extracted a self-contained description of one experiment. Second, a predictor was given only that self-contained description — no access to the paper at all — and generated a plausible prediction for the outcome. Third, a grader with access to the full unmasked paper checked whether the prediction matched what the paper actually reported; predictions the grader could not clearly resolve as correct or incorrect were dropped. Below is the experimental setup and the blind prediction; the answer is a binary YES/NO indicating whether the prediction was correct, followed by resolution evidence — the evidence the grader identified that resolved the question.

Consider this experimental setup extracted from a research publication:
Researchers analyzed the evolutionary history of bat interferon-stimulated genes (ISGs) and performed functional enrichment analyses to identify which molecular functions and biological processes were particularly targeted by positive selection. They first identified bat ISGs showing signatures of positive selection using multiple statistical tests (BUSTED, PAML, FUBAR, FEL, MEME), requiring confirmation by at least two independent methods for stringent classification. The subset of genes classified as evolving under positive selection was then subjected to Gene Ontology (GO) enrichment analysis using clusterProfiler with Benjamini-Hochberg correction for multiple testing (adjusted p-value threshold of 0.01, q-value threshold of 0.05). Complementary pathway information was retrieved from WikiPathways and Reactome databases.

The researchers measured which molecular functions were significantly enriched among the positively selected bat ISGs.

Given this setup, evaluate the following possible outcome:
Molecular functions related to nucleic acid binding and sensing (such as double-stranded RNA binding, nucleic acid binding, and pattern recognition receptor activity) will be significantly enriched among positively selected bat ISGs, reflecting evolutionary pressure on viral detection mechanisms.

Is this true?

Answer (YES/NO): YES